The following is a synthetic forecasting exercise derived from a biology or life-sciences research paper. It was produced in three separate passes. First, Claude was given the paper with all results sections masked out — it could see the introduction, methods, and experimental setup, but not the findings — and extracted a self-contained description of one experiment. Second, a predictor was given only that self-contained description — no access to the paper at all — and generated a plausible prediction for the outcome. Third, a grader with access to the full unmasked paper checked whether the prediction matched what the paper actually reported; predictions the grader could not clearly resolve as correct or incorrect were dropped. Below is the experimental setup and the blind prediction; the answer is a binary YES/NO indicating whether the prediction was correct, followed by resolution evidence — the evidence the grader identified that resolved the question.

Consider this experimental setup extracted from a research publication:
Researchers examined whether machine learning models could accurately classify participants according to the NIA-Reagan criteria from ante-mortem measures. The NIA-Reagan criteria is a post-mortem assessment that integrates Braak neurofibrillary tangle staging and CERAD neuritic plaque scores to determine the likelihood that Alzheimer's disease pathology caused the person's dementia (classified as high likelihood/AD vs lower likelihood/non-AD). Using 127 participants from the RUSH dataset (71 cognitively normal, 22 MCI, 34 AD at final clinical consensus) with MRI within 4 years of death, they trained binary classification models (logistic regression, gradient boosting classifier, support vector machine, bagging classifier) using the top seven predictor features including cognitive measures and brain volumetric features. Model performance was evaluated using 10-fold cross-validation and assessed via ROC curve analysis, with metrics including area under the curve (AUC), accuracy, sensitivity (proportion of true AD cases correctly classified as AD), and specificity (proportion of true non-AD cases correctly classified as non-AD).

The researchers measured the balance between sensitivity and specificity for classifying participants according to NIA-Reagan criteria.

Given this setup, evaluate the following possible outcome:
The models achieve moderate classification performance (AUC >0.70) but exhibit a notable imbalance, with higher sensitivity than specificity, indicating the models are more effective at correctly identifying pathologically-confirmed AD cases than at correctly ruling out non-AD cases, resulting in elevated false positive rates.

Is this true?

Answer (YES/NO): NO